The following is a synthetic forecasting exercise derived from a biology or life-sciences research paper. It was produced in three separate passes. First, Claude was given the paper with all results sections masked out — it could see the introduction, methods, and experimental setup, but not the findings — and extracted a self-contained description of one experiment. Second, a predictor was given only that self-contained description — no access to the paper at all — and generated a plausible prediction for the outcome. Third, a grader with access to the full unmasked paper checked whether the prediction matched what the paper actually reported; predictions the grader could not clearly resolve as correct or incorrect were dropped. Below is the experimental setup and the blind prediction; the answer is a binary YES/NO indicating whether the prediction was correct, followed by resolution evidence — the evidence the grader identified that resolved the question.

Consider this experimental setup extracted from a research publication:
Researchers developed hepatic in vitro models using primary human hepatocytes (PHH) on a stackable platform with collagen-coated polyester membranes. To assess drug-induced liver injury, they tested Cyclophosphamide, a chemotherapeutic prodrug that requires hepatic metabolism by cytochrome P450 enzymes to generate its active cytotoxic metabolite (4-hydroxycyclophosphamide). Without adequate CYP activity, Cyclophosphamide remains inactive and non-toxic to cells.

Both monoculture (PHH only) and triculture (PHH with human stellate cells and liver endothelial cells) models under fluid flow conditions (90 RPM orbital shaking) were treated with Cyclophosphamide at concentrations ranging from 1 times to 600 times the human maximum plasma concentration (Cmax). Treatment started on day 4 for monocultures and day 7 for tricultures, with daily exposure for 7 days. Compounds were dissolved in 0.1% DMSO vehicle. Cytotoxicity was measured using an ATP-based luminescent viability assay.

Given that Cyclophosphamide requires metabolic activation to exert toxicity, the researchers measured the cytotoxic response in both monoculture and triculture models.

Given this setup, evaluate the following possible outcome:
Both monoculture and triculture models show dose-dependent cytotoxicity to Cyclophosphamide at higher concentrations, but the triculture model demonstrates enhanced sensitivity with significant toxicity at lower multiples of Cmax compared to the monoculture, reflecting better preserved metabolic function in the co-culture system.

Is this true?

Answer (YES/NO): NO